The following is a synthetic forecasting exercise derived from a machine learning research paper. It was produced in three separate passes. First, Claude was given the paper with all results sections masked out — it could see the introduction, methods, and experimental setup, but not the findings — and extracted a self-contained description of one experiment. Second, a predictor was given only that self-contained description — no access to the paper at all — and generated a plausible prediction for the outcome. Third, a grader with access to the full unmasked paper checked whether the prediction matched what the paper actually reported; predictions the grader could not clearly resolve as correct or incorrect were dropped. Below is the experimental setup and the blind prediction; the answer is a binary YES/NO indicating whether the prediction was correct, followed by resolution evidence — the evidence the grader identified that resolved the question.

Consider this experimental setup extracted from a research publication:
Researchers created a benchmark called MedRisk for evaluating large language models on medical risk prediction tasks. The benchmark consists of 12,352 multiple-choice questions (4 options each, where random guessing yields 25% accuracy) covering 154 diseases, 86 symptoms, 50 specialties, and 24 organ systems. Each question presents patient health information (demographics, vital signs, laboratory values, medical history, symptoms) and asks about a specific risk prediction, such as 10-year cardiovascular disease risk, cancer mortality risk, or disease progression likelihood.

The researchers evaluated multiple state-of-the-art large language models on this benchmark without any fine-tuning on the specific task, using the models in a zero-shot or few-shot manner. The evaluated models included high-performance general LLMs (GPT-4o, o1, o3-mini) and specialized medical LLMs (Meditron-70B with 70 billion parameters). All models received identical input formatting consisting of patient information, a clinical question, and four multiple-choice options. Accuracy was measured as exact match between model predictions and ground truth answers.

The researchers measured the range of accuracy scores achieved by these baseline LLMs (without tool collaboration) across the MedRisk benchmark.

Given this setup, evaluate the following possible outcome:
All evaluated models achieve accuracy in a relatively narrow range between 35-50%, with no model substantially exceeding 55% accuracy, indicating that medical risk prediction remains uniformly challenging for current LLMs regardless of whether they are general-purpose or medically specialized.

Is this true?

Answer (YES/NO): NO